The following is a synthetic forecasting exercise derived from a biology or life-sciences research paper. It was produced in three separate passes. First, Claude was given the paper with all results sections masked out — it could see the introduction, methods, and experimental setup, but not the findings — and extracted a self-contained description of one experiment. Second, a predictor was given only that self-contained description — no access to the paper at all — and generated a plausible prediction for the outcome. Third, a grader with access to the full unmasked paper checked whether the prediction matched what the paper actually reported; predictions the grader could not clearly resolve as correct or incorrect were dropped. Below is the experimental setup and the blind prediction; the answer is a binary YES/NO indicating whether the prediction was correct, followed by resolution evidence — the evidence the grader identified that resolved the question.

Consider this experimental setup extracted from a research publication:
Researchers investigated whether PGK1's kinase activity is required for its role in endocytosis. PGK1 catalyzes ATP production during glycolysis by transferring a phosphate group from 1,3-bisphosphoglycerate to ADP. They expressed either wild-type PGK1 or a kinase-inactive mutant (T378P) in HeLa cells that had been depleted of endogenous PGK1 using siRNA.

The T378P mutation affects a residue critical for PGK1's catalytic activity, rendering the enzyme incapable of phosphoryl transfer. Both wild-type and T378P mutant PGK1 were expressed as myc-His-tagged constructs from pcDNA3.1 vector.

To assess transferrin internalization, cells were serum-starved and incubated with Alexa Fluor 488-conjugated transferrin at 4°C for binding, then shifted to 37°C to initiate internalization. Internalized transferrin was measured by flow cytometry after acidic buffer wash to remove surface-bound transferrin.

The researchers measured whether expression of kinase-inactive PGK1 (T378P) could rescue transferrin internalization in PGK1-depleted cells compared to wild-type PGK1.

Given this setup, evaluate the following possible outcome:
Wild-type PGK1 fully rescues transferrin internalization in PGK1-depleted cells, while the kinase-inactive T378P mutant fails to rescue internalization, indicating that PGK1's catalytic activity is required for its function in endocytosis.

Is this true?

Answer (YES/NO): NO